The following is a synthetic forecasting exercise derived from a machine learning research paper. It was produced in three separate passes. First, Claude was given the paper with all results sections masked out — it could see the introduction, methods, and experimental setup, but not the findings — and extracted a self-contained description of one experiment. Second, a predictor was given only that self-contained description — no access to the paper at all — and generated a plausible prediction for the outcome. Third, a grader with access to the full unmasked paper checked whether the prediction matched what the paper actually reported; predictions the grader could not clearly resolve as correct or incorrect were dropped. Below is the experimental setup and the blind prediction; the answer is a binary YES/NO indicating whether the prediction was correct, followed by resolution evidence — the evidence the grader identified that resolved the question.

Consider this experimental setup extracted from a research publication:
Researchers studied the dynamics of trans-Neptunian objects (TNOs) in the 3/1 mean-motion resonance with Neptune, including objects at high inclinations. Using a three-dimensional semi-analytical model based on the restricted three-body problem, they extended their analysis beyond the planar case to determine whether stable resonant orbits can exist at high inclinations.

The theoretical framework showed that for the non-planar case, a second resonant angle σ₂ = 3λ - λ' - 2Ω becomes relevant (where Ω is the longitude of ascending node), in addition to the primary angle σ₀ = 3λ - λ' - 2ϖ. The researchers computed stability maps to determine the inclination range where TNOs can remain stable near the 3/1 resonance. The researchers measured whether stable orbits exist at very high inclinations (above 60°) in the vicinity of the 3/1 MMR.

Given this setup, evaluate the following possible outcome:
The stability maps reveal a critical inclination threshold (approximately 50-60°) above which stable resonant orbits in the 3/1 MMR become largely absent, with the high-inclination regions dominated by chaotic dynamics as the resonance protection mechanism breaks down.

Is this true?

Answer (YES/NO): NO